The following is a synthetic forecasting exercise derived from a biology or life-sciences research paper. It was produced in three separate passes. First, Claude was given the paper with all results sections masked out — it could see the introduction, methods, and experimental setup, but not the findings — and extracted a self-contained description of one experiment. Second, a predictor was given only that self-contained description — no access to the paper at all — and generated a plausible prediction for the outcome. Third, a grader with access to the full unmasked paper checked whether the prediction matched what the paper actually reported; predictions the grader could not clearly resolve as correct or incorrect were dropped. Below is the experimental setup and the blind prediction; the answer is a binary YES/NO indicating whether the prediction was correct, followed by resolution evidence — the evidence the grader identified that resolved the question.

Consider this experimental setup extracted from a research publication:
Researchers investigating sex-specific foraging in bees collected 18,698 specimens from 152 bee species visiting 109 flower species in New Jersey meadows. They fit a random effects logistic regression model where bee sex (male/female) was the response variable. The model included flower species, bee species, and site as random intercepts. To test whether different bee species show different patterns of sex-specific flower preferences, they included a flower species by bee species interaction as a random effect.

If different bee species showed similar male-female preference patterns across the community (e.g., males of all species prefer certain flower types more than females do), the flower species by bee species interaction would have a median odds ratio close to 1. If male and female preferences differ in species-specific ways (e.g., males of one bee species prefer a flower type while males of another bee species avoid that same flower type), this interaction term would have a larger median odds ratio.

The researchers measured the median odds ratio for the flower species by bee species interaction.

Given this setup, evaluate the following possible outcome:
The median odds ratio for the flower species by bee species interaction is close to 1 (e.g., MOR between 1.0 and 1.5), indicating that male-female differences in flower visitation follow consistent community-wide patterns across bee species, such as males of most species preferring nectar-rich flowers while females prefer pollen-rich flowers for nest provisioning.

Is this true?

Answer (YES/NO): NO